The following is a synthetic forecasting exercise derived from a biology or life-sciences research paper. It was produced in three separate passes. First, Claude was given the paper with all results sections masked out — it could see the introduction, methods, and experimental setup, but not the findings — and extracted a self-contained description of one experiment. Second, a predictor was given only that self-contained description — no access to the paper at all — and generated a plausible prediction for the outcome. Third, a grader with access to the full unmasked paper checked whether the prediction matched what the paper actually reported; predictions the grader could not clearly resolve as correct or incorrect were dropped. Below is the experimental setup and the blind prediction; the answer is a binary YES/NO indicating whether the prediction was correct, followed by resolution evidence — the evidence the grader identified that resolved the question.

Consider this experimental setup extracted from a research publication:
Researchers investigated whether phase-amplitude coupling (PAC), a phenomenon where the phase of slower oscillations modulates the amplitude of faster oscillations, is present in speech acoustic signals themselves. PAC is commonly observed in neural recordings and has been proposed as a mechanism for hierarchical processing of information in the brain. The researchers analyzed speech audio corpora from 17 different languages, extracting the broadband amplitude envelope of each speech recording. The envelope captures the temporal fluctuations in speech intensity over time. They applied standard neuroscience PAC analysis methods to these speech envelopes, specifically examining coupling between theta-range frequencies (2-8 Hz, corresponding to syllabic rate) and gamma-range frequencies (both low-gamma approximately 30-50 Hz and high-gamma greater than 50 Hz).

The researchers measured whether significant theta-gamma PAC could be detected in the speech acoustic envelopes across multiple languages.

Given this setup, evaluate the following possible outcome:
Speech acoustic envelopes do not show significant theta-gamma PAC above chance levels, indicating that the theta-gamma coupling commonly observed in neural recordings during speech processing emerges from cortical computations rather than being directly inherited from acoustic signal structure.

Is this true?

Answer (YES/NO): NO